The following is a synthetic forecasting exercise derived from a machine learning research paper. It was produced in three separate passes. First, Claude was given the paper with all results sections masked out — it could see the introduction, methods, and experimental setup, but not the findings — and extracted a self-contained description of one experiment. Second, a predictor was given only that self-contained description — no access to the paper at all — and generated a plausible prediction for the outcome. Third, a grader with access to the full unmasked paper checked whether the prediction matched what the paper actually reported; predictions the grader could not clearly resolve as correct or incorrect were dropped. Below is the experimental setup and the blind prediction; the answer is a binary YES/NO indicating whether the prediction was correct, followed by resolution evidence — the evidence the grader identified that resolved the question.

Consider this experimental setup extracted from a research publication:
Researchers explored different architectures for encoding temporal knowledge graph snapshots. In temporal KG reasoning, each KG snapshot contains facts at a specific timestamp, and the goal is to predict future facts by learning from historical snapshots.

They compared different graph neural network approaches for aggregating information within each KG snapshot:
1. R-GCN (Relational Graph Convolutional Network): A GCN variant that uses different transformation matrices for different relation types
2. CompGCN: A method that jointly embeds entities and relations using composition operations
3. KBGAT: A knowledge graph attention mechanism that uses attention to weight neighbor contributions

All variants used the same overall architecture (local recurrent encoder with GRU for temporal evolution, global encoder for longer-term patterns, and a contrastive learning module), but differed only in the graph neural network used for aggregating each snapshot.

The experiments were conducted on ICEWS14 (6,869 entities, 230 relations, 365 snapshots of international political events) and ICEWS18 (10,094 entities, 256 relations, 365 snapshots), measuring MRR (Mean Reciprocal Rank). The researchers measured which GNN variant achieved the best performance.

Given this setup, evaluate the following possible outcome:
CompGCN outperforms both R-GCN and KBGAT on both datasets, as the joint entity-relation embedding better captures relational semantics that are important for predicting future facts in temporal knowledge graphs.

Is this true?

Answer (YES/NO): NO